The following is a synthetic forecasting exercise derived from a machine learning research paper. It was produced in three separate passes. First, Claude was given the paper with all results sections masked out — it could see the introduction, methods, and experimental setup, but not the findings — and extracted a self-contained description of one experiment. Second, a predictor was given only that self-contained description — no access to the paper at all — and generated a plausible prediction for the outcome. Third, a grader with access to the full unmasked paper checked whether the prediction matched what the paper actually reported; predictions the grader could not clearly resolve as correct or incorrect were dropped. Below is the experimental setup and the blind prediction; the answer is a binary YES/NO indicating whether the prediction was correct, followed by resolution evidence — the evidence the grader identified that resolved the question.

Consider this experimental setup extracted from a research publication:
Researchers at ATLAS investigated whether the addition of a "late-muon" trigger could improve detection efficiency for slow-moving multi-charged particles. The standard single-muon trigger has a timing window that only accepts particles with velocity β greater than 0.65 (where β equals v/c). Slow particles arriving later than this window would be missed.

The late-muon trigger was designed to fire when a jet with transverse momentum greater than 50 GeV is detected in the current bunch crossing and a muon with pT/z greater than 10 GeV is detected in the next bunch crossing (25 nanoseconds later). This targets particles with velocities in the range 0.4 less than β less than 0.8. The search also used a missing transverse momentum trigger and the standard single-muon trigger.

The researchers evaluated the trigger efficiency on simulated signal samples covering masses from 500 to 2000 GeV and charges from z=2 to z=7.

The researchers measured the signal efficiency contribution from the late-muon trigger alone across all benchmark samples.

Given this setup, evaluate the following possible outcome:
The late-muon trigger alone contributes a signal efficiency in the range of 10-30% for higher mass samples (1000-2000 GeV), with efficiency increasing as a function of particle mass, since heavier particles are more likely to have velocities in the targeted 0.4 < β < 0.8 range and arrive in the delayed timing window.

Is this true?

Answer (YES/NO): NO